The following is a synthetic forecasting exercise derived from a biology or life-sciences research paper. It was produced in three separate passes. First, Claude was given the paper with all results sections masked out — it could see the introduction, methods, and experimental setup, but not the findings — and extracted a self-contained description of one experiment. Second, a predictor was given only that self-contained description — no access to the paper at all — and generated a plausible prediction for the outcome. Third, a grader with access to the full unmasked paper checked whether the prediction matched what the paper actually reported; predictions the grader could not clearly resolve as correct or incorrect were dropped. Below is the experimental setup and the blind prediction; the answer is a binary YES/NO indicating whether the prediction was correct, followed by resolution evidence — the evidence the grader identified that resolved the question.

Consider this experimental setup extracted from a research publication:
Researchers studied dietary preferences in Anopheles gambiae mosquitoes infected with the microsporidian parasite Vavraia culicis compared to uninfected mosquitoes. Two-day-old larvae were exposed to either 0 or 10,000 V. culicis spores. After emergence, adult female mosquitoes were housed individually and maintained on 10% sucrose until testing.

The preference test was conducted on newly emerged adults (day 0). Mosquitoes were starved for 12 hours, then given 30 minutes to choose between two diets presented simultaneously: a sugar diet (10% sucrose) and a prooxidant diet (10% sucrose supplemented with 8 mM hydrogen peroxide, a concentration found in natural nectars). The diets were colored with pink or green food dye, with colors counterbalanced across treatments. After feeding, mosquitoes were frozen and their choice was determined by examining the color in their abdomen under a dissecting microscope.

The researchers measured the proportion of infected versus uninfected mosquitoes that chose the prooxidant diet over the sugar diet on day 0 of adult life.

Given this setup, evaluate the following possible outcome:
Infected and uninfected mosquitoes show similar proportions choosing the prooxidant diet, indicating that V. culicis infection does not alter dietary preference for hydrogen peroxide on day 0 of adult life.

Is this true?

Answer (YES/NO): NO